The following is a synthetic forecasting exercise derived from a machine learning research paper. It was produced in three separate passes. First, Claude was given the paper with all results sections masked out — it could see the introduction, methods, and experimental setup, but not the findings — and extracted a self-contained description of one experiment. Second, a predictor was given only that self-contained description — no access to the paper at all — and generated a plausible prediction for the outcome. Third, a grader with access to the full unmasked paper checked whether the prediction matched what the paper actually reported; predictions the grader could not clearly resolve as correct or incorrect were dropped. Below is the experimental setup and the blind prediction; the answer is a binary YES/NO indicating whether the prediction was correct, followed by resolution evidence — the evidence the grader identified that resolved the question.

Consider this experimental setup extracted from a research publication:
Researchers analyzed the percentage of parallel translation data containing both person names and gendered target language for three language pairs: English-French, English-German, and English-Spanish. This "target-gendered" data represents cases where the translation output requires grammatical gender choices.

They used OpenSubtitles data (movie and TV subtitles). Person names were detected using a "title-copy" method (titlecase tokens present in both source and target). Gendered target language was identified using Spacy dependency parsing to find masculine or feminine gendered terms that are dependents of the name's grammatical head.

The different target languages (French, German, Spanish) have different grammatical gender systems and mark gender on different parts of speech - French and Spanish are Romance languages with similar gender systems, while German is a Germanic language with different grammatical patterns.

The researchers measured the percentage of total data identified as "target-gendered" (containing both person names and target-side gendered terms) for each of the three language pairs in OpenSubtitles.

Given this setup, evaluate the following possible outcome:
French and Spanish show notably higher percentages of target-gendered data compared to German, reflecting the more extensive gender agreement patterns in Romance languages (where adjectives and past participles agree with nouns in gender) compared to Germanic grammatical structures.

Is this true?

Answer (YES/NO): NO